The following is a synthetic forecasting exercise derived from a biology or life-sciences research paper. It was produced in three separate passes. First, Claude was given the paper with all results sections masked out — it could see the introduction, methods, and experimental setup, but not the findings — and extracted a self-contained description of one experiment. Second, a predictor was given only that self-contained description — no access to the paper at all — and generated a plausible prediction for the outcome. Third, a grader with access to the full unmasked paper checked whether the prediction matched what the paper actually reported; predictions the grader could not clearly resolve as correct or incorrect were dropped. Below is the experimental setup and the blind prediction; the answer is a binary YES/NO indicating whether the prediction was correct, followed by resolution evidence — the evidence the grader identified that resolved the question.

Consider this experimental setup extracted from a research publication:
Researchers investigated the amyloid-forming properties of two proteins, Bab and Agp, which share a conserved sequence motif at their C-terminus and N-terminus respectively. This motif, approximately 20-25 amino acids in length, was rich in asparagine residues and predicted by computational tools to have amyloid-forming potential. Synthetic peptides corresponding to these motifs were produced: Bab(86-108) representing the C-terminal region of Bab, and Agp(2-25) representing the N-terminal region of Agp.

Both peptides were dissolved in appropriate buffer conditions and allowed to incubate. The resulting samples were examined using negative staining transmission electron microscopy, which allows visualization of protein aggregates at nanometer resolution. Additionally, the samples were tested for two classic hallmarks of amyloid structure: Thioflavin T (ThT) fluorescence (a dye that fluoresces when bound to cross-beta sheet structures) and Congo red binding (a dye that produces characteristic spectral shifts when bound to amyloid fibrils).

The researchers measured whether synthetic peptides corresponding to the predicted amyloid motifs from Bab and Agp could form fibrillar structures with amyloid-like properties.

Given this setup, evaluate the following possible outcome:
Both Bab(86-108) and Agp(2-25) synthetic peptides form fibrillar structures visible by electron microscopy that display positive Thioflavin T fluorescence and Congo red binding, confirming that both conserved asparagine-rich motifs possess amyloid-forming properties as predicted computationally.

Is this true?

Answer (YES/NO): YES